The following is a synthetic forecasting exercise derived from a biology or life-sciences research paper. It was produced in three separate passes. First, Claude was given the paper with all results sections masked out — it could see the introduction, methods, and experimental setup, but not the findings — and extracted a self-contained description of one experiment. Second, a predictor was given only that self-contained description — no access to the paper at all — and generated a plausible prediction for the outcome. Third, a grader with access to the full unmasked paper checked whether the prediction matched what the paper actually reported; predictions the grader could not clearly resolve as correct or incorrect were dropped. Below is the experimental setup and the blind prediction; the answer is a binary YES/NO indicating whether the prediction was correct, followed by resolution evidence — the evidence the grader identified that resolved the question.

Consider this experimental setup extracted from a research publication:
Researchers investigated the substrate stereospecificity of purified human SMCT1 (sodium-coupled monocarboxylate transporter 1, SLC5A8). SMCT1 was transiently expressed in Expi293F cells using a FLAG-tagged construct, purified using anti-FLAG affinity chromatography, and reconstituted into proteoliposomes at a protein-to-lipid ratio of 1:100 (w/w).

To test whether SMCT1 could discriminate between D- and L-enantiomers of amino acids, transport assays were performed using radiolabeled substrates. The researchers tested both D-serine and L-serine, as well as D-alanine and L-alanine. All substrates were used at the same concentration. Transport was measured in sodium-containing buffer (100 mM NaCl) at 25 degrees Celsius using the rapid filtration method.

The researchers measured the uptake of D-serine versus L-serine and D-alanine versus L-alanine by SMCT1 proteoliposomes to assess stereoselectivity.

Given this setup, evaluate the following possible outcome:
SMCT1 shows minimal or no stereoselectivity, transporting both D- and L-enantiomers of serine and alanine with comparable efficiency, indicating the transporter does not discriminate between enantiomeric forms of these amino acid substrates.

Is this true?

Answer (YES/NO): NO